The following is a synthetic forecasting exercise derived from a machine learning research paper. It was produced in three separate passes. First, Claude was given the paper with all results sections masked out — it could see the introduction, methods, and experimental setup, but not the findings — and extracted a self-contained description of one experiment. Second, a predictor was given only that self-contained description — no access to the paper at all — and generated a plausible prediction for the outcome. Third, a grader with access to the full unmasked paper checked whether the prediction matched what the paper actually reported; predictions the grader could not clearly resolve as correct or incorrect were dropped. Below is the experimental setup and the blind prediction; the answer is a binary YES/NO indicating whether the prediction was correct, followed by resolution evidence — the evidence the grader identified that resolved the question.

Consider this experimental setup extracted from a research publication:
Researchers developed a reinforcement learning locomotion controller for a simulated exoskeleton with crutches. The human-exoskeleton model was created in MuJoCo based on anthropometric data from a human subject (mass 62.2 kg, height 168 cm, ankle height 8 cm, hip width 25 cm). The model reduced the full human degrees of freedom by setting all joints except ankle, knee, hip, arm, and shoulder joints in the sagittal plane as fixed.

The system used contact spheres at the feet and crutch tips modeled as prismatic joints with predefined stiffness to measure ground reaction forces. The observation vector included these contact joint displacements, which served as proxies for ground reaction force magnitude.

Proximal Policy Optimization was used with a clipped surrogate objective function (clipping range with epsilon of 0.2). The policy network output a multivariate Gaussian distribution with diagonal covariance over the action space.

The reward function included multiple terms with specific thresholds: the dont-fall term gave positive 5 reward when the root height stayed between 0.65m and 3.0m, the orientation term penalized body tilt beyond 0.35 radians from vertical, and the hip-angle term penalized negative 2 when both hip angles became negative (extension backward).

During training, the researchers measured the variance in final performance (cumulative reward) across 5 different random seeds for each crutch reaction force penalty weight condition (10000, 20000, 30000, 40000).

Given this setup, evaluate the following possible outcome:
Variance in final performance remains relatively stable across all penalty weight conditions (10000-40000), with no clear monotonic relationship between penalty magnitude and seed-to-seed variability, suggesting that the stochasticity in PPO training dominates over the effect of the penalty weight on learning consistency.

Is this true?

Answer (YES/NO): NO